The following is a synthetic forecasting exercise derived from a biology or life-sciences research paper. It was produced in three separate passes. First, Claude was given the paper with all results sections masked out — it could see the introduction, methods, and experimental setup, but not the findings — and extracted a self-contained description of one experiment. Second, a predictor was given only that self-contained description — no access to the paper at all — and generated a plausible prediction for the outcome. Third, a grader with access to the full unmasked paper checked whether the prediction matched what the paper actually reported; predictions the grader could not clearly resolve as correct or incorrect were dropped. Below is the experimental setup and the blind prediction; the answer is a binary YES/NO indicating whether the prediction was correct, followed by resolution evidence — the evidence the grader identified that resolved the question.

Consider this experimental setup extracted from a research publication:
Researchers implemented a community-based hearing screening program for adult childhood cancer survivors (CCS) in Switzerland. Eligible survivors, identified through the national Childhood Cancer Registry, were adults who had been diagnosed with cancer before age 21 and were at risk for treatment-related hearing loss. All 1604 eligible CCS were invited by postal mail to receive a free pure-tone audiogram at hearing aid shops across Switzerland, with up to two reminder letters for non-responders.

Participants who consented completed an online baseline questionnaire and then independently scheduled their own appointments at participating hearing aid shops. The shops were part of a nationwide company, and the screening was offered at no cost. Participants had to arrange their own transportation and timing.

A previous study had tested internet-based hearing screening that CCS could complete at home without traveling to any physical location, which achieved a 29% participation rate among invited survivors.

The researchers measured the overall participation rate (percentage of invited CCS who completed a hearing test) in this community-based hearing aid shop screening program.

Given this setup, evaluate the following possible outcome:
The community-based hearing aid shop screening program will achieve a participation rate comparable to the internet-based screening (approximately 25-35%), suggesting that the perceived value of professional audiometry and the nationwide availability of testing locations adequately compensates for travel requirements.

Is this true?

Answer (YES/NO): NO